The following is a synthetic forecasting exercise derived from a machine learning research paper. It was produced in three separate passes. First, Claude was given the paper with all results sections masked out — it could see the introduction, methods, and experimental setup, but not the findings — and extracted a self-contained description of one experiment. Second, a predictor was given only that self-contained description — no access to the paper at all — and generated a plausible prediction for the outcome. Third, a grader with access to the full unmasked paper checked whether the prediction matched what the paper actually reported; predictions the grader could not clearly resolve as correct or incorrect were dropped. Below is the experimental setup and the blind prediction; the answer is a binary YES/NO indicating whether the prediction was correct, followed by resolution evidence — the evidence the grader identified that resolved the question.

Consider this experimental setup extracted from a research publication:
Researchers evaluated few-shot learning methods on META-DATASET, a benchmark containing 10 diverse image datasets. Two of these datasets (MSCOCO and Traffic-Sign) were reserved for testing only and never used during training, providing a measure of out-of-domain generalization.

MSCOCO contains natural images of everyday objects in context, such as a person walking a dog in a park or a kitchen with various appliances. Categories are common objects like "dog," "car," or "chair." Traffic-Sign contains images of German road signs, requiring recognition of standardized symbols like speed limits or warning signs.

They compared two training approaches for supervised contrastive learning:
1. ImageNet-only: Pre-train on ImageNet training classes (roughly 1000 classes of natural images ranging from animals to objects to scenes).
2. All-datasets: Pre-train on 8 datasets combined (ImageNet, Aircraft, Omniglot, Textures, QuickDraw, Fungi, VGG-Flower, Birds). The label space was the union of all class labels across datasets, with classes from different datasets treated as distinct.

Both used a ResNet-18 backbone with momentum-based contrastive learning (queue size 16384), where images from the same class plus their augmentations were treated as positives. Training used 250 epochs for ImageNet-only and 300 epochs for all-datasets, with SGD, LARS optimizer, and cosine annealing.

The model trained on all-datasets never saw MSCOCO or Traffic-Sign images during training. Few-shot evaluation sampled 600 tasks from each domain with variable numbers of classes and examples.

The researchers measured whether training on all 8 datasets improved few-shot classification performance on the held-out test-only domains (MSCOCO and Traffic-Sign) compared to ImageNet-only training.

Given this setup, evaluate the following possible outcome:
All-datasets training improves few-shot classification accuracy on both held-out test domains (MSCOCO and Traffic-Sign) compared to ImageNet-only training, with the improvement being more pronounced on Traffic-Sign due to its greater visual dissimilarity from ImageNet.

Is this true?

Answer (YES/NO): NO